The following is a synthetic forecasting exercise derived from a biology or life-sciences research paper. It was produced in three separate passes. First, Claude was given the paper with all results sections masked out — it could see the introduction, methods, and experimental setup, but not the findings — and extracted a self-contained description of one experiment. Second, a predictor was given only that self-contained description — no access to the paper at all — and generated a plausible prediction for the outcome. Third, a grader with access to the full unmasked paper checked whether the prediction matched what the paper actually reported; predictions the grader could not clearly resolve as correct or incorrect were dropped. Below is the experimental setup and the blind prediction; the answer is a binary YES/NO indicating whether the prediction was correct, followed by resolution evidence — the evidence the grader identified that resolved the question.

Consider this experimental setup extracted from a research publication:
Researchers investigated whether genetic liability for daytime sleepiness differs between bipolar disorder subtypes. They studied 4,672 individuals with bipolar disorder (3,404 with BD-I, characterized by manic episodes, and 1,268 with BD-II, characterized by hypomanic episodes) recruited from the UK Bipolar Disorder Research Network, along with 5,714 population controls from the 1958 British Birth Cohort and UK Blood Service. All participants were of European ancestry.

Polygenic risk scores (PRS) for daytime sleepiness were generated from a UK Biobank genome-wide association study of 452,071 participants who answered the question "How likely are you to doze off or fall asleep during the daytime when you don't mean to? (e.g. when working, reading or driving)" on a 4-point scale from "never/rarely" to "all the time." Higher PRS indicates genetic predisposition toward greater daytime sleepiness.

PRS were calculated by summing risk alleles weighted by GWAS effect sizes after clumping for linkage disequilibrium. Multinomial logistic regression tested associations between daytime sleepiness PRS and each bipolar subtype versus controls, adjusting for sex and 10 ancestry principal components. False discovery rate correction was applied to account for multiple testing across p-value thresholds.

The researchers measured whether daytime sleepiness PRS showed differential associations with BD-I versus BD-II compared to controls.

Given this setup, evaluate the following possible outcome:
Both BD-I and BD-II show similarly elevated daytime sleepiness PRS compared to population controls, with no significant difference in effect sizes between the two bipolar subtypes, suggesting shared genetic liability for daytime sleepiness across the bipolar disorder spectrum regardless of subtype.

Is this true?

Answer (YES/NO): YES